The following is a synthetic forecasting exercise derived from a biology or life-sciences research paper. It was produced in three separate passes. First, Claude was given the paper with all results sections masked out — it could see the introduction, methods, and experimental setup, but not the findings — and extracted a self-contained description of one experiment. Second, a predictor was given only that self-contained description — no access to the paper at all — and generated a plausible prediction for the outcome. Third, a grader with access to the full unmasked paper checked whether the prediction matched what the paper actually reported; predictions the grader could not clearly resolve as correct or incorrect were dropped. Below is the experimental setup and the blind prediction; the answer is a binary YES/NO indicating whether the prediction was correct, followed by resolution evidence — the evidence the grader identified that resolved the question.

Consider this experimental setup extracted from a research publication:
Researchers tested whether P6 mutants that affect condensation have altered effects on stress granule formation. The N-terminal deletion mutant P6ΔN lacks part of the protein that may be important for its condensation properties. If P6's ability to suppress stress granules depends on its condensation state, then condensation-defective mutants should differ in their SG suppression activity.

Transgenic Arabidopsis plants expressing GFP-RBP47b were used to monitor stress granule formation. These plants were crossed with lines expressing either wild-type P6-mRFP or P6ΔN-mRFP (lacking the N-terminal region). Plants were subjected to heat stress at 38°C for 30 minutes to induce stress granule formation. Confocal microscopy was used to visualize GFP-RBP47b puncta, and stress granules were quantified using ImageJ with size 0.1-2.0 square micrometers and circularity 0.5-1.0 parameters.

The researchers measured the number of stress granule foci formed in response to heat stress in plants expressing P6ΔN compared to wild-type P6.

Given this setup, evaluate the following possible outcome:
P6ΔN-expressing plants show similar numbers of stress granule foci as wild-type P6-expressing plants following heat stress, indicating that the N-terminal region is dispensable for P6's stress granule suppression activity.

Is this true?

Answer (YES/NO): YES